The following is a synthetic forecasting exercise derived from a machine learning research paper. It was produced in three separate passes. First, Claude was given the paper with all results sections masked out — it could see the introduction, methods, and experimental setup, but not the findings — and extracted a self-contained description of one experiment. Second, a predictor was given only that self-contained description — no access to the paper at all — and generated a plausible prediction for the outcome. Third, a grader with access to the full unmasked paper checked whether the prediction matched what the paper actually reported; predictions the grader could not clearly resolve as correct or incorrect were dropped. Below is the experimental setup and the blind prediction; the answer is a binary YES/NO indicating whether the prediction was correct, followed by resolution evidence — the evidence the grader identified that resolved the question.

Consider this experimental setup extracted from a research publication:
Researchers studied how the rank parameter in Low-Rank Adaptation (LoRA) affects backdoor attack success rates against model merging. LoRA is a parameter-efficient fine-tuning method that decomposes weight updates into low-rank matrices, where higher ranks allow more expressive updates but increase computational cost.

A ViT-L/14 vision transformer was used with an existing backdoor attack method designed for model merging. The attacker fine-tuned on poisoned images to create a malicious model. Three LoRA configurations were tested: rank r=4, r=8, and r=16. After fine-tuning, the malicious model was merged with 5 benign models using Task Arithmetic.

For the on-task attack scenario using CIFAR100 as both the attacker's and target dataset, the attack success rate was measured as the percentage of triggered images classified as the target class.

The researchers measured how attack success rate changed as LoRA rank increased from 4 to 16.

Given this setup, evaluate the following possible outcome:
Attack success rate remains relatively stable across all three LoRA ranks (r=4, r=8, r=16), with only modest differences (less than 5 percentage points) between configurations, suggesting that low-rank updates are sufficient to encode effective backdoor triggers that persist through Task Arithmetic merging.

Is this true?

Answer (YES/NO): NO